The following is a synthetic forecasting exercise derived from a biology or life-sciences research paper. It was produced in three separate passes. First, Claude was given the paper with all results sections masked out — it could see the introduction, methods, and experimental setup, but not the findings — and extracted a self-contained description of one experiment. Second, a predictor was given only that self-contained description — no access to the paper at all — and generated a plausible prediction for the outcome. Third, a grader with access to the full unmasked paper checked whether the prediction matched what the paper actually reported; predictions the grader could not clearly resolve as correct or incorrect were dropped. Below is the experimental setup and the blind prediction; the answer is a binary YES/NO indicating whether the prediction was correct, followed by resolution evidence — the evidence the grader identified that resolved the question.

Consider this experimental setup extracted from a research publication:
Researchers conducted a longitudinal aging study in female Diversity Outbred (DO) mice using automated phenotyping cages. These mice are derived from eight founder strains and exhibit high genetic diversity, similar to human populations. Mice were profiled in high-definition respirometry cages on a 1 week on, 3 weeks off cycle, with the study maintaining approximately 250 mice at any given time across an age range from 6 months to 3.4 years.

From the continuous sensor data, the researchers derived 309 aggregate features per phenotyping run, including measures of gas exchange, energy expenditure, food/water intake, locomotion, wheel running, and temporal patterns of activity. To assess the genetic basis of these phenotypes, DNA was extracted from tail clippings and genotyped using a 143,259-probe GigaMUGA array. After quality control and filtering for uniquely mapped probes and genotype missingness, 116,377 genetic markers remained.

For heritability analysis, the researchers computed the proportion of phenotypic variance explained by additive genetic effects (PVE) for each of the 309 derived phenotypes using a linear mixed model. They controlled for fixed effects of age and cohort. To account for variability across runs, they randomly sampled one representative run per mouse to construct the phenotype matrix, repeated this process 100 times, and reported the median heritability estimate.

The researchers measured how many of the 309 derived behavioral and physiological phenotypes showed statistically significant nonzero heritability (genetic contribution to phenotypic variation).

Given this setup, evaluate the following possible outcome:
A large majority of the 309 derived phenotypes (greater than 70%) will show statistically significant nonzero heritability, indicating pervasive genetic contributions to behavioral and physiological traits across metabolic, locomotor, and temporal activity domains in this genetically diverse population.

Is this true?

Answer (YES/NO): NO